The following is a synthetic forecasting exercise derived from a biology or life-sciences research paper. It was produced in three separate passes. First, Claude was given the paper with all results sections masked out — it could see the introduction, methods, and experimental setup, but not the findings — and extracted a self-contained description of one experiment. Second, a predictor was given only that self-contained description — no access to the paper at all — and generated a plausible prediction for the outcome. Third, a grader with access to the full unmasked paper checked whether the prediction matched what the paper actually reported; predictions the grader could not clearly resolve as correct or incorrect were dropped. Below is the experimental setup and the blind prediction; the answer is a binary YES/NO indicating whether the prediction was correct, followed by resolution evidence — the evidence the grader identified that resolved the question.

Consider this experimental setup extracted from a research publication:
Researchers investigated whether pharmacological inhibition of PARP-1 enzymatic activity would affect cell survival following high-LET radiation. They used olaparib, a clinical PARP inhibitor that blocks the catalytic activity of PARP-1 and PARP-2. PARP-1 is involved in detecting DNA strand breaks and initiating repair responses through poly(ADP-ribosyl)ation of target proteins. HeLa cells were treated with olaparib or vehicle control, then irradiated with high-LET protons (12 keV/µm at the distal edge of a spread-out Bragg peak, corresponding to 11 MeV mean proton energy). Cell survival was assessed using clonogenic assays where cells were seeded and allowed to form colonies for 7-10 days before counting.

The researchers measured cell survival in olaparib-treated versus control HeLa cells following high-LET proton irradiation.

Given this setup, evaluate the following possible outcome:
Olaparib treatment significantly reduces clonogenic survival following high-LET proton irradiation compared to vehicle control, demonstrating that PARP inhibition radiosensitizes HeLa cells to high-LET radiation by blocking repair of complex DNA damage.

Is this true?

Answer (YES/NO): YES